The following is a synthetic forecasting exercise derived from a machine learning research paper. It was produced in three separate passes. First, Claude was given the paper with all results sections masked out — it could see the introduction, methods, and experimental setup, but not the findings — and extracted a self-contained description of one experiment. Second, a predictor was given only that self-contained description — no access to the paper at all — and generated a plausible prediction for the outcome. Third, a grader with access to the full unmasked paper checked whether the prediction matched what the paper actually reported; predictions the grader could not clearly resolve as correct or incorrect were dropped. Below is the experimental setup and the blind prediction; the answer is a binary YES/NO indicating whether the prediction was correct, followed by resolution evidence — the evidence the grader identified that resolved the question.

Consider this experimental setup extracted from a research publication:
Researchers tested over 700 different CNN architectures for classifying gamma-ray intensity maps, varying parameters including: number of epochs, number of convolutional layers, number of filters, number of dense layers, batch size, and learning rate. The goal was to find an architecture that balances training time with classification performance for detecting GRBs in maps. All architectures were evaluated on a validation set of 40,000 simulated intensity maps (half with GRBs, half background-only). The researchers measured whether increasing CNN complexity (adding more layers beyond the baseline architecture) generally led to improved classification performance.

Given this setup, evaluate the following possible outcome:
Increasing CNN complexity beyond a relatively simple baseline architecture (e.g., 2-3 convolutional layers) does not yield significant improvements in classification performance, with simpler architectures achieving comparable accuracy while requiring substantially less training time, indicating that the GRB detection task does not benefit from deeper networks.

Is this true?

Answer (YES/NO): YES